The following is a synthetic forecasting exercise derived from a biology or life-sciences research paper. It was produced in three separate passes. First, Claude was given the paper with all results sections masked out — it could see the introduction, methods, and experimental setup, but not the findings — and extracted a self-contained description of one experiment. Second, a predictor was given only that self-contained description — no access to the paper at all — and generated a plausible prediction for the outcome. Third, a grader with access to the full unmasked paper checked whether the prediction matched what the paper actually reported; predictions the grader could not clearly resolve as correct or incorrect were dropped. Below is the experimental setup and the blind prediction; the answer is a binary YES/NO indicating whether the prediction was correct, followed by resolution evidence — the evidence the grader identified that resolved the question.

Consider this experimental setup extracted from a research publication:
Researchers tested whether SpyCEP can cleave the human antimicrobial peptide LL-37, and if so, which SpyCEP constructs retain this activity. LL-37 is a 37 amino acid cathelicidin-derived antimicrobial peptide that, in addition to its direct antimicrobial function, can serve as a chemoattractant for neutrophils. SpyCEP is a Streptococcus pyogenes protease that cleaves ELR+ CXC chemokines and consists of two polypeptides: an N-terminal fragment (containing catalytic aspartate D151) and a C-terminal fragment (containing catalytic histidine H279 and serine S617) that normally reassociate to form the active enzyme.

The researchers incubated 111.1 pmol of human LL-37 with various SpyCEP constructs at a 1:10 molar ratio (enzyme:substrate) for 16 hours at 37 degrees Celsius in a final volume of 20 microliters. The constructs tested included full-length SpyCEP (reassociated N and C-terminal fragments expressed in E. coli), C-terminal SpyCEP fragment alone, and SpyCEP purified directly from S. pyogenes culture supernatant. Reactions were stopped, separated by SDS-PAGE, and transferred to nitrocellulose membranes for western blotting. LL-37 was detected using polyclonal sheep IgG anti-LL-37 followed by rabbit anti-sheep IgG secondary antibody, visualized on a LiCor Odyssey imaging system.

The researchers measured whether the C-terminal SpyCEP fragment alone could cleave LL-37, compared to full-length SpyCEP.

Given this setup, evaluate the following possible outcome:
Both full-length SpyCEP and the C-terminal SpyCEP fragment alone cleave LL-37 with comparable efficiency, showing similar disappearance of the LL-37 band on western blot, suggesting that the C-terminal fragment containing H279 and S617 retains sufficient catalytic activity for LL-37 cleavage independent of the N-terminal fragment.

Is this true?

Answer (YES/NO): NO